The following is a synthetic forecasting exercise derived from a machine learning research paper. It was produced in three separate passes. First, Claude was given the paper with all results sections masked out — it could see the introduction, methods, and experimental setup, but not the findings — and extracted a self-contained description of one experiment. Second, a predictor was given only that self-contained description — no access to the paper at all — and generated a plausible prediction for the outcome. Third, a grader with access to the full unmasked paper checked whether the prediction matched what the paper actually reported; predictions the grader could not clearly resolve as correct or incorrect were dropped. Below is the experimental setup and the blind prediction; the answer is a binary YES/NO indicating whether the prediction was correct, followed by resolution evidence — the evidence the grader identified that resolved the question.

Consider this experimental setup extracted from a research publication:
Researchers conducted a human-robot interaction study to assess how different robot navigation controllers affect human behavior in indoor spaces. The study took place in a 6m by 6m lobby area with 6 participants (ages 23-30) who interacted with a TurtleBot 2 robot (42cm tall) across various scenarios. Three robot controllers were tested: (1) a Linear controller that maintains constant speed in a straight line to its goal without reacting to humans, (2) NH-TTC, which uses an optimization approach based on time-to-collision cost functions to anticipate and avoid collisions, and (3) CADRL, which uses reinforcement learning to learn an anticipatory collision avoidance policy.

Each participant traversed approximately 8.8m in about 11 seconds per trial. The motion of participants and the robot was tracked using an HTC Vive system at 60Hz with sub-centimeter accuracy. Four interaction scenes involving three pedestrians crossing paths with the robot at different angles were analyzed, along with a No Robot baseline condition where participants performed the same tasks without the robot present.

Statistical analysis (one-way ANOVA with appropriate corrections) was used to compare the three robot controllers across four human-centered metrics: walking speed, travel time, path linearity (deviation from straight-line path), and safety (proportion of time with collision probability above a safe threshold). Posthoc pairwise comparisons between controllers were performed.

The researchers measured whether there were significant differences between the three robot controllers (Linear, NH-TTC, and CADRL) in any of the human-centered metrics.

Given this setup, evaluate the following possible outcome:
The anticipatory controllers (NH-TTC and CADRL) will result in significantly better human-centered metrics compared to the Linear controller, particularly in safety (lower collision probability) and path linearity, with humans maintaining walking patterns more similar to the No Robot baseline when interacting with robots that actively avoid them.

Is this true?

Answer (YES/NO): NO